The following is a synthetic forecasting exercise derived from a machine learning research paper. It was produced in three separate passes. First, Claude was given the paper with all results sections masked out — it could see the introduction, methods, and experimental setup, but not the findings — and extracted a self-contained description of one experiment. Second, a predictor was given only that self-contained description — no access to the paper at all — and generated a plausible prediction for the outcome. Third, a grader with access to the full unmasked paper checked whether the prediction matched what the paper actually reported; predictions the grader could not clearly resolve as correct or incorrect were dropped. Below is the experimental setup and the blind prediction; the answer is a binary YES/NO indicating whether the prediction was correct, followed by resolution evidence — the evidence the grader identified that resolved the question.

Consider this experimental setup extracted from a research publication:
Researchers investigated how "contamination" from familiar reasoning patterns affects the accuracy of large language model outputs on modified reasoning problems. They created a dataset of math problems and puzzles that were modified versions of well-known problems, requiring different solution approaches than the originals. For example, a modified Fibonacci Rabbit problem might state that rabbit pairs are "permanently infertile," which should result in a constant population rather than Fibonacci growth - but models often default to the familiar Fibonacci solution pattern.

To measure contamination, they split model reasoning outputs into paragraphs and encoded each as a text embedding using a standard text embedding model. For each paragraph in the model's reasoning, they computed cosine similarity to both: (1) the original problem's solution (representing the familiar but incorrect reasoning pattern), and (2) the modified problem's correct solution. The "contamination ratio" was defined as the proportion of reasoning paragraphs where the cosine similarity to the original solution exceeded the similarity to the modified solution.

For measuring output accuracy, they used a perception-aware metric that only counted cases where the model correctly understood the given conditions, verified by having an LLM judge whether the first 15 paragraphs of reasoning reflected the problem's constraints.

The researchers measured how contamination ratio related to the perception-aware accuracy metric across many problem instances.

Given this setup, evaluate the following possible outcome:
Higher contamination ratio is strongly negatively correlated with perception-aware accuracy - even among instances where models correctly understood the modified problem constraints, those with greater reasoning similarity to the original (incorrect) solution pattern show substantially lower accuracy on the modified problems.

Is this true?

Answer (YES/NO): NO